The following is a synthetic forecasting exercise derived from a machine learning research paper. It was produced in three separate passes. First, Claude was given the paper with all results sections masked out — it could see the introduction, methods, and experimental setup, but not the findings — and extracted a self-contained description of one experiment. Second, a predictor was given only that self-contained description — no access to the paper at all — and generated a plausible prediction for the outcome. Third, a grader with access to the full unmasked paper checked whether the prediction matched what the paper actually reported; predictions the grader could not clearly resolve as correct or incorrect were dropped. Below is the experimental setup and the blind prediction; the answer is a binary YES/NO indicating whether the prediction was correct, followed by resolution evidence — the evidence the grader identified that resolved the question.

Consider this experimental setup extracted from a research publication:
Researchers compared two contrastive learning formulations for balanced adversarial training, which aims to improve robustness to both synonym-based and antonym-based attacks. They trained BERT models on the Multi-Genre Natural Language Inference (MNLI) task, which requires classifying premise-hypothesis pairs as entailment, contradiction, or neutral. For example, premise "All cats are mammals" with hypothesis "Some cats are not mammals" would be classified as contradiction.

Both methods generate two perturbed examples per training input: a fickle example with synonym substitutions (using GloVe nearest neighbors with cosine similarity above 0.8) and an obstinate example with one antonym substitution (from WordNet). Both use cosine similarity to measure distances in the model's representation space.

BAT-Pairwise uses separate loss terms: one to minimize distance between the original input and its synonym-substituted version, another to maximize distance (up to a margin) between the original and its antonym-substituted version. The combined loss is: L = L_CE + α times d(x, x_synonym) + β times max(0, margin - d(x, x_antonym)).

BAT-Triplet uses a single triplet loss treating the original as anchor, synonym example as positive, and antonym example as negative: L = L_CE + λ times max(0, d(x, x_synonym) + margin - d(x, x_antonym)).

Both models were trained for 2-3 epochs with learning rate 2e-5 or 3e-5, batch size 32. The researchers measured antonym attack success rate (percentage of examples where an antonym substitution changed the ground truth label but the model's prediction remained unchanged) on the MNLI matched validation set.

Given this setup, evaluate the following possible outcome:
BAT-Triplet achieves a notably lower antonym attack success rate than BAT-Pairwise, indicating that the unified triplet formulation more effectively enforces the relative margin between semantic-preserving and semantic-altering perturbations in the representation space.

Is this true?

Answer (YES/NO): NO